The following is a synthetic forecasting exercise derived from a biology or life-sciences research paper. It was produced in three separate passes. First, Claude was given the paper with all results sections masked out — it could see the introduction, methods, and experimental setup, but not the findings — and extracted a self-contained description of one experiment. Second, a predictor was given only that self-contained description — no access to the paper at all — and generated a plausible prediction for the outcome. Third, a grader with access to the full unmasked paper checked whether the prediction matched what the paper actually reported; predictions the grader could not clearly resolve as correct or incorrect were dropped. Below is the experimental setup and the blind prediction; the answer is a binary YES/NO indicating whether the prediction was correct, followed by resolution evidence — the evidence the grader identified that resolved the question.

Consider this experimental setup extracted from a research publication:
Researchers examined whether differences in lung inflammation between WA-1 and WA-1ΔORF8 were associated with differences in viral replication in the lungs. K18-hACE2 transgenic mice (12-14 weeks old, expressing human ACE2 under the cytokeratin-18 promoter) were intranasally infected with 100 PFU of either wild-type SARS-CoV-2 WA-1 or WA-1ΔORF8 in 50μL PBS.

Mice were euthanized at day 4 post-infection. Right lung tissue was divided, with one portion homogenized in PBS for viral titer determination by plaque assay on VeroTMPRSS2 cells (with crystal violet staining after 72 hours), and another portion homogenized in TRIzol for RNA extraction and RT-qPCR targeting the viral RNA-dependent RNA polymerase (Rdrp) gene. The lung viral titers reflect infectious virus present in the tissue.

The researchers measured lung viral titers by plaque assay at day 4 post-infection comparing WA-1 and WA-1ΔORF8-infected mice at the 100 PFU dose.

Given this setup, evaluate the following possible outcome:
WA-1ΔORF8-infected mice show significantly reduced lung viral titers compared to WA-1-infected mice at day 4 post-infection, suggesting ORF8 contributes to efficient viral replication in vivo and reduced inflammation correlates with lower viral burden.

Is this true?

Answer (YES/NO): NO